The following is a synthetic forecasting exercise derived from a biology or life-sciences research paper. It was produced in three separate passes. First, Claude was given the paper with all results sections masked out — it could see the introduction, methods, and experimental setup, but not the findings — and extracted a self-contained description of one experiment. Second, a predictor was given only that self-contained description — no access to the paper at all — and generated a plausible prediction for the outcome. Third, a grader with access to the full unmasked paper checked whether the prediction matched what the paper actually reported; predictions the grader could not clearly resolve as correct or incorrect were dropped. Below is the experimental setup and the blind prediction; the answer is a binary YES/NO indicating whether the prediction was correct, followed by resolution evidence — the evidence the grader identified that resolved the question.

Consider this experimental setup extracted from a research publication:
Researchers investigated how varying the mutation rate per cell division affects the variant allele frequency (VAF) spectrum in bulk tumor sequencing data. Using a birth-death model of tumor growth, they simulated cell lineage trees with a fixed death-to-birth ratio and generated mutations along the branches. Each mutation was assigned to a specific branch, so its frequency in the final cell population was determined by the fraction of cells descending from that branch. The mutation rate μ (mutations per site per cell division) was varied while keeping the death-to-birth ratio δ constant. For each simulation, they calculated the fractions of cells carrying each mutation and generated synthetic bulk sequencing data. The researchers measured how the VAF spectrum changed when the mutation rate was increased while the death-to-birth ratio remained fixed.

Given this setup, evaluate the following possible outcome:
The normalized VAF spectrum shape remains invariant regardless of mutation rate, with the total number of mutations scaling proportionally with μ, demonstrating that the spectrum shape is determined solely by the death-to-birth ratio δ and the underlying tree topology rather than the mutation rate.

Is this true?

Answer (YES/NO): YES